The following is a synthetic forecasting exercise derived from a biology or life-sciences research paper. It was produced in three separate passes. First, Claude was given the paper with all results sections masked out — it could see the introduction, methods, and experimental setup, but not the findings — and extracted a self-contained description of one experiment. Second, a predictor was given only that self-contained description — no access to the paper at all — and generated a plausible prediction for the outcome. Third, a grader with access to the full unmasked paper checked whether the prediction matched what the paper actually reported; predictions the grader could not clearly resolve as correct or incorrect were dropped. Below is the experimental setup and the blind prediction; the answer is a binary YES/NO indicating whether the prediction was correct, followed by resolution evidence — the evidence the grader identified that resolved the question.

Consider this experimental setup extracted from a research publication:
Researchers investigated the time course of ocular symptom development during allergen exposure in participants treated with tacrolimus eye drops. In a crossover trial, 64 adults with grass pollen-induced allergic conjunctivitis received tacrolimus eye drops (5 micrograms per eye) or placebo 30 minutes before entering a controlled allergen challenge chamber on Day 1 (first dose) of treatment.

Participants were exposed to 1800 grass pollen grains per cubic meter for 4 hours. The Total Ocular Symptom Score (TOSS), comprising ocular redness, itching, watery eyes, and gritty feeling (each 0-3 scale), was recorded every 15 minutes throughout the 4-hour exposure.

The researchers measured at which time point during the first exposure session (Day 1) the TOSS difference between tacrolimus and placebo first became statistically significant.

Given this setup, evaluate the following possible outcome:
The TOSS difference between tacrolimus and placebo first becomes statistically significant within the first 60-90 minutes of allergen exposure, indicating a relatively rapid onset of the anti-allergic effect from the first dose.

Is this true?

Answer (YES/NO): NO